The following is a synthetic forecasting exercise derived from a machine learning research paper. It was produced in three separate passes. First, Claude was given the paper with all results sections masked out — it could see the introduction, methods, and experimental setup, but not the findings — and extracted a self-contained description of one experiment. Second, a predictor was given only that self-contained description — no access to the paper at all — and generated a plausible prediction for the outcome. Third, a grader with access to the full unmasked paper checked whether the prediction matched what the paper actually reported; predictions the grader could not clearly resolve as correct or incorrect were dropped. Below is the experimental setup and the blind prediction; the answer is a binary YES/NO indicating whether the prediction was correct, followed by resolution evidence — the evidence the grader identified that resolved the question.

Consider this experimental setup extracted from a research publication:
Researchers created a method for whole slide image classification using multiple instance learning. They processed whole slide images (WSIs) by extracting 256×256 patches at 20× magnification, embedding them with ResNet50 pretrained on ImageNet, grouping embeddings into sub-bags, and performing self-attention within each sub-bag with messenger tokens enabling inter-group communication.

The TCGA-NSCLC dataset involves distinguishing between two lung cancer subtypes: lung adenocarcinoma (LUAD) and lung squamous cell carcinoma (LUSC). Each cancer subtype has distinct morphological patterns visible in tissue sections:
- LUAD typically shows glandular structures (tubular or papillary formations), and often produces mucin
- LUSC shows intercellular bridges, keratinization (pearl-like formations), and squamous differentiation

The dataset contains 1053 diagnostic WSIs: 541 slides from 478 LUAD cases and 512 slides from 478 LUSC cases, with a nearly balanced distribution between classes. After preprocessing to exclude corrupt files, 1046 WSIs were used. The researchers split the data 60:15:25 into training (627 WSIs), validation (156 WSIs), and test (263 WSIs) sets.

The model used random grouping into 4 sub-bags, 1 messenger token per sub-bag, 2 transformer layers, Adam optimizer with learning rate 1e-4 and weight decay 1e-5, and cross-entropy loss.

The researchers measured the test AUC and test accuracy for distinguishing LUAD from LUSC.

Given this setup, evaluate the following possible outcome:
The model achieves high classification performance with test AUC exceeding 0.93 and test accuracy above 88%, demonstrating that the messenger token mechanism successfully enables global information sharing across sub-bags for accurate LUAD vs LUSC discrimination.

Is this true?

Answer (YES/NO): YES